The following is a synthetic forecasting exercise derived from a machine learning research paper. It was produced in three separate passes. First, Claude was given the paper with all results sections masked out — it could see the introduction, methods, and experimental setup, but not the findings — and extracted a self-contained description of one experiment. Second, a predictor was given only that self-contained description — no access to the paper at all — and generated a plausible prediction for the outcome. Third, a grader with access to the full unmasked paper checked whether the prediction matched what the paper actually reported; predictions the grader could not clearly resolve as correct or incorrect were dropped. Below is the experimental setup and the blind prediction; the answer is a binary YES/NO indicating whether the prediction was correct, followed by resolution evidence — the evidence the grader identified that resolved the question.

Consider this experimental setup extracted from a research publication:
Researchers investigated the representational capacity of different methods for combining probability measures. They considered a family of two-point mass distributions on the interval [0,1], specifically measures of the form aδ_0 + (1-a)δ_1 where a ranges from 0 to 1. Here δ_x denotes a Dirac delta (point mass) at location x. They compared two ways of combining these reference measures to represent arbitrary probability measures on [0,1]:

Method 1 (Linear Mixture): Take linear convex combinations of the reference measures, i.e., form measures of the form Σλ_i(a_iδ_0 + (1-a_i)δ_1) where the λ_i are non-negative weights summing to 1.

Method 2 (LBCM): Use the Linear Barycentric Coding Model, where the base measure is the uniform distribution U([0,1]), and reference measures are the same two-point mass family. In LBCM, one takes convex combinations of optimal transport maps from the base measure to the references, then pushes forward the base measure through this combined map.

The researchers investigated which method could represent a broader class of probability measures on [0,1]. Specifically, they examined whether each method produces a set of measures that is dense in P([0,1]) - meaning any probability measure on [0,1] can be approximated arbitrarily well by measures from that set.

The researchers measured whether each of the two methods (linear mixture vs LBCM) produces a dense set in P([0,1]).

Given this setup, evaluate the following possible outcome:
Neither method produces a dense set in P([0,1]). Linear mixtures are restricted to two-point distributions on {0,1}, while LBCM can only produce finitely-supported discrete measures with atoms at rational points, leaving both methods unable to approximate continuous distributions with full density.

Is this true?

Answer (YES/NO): NO